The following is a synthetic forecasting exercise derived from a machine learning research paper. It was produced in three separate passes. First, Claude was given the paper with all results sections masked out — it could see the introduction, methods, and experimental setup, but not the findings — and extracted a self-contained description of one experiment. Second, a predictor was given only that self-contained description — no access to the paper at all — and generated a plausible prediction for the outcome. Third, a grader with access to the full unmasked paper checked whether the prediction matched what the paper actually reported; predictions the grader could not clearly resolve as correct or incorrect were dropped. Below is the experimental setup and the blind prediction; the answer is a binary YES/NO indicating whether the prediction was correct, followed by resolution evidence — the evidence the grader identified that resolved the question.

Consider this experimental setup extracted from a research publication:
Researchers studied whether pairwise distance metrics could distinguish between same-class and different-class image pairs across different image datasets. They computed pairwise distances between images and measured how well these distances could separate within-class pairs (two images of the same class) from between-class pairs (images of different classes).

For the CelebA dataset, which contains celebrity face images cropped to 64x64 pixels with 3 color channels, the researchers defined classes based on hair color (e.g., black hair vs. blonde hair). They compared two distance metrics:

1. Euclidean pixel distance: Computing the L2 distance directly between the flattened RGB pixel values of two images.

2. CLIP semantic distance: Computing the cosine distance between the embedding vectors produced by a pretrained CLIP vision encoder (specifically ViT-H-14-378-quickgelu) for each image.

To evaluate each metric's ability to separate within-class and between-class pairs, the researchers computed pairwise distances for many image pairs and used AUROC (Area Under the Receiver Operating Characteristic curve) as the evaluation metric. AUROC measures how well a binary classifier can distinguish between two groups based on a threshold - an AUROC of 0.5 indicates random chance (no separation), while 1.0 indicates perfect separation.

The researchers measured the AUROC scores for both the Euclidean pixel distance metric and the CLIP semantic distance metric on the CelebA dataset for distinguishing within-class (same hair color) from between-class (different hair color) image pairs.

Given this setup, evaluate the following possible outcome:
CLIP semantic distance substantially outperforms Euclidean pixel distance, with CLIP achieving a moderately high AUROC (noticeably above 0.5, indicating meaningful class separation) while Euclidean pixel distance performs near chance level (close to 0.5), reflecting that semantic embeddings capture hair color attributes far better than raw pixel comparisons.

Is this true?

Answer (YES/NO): YES